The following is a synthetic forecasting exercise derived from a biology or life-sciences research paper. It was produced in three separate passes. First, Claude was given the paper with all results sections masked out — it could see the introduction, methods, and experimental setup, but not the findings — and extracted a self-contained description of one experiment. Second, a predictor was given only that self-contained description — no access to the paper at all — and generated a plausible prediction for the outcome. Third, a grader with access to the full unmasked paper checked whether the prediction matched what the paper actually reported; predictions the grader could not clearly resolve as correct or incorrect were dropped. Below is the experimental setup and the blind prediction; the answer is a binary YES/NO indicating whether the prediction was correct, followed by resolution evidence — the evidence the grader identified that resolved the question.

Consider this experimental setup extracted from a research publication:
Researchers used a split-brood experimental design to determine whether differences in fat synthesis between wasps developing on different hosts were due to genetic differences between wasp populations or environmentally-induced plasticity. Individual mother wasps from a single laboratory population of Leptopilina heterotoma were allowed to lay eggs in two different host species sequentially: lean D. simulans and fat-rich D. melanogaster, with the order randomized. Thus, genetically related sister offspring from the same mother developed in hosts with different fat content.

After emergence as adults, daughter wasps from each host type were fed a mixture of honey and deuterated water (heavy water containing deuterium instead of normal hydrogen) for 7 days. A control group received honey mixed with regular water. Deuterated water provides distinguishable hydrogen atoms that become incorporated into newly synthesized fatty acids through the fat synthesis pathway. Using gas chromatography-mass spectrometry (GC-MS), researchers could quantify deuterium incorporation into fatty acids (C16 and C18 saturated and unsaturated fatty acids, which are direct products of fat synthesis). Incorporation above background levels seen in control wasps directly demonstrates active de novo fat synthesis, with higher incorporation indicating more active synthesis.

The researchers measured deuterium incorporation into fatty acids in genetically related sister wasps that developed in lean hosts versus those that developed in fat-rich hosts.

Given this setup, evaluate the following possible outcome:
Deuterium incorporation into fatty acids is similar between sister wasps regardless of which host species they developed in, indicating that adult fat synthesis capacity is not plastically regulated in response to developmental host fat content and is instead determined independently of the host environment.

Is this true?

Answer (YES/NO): NO